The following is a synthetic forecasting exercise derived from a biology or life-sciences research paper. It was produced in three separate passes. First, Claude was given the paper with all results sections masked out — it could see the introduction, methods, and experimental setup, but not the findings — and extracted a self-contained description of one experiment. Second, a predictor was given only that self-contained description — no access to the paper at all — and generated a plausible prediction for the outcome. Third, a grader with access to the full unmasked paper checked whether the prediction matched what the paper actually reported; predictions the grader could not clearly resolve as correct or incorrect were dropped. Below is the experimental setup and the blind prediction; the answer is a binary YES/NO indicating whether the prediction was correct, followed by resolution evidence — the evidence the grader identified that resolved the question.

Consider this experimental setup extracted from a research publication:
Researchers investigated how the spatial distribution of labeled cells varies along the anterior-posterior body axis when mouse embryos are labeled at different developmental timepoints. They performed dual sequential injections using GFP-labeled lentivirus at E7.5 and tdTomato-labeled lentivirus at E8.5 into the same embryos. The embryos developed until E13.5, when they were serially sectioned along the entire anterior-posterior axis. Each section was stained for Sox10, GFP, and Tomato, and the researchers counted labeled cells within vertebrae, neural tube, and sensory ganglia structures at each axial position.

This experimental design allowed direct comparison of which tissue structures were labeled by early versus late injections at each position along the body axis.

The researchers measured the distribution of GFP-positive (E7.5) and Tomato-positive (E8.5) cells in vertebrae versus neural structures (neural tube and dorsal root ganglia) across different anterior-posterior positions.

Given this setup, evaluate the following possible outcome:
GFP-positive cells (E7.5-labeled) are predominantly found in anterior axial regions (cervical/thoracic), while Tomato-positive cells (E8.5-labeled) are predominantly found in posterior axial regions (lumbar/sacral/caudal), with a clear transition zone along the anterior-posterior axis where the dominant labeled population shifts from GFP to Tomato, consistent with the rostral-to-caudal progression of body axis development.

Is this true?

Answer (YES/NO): NO